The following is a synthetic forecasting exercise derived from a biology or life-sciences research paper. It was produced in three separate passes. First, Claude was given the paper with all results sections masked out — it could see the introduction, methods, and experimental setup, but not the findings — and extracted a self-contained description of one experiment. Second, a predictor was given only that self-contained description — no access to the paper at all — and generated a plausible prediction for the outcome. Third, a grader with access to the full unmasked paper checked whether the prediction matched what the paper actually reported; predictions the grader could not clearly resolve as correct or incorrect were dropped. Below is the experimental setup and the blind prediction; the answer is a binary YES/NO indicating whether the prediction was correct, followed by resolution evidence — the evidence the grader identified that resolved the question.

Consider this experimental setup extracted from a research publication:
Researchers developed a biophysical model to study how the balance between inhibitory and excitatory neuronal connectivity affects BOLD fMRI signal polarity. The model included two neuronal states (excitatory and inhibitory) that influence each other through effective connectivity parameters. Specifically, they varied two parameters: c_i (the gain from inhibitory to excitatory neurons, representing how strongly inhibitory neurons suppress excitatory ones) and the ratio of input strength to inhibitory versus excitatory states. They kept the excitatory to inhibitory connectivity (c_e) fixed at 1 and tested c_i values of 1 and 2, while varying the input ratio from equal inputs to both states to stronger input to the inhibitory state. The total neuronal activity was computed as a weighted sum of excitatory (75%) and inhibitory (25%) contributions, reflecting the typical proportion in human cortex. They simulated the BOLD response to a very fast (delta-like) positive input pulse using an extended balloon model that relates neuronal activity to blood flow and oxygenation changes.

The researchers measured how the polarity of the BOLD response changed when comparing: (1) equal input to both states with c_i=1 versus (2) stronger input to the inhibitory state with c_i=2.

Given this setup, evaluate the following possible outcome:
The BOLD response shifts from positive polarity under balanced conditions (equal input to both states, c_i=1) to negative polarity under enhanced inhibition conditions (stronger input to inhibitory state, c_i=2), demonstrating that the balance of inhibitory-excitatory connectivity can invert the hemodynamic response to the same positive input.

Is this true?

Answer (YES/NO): YES